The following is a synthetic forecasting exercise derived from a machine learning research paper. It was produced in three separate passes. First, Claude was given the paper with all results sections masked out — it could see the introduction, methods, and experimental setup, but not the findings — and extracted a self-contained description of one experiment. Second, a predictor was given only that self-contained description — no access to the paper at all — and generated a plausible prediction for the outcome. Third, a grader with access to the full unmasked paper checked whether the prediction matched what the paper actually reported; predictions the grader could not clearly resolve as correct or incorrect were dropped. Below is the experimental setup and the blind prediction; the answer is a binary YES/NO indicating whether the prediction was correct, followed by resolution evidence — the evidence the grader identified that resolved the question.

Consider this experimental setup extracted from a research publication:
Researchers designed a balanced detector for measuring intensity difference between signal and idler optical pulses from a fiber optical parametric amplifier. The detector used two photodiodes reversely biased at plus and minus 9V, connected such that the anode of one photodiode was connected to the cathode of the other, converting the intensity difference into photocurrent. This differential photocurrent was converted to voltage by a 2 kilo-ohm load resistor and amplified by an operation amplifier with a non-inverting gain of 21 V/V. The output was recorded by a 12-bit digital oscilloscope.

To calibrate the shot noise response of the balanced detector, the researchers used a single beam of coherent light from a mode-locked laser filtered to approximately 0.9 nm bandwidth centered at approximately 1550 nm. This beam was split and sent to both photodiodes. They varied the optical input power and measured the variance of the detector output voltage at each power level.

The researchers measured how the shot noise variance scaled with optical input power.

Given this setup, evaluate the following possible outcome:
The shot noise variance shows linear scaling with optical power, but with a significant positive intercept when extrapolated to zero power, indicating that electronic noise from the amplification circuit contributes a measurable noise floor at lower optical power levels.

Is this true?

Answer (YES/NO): YES